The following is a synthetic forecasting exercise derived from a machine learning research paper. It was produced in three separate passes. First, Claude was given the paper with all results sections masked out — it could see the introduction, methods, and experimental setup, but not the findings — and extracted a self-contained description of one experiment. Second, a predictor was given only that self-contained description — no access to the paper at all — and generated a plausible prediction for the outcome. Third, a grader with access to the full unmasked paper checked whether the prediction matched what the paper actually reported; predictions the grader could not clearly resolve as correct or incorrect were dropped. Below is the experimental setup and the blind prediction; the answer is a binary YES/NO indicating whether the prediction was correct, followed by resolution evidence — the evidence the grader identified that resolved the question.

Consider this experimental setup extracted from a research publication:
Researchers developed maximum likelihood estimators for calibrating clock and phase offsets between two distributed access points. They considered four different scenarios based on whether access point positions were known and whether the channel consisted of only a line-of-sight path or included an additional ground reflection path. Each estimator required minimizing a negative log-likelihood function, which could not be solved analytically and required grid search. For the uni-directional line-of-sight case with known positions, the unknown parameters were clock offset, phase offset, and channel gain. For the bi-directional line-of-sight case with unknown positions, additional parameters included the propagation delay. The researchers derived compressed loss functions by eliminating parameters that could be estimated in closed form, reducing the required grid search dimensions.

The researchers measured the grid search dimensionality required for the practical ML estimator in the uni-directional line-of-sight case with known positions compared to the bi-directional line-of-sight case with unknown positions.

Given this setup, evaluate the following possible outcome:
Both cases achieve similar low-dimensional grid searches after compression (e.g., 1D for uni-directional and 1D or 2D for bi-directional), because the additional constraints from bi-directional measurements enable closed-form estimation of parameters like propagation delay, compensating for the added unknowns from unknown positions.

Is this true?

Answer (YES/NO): NO